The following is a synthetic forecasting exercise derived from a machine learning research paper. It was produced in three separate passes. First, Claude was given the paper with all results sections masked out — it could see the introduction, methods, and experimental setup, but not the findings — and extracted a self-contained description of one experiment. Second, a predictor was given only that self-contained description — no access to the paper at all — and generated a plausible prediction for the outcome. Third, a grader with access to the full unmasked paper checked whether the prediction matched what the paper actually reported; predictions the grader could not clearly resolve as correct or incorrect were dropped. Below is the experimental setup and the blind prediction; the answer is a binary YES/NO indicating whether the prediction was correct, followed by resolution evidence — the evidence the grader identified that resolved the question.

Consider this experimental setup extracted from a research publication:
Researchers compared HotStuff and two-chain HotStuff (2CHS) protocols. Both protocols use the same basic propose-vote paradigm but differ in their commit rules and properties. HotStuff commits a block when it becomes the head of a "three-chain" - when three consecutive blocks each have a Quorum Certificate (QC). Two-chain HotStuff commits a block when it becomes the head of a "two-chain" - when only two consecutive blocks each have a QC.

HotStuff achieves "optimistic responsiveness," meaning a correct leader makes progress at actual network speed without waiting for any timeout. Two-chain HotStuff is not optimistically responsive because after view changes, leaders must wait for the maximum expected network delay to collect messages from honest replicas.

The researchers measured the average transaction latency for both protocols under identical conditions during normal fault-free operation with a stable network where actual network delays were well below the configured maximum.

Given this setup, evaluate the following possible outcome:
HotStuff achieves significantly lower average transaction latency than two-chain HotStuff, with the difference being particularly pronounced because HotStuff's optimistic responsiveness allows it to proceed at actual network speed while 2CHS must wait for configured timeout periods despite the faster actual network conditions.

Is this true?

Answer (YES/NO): NO